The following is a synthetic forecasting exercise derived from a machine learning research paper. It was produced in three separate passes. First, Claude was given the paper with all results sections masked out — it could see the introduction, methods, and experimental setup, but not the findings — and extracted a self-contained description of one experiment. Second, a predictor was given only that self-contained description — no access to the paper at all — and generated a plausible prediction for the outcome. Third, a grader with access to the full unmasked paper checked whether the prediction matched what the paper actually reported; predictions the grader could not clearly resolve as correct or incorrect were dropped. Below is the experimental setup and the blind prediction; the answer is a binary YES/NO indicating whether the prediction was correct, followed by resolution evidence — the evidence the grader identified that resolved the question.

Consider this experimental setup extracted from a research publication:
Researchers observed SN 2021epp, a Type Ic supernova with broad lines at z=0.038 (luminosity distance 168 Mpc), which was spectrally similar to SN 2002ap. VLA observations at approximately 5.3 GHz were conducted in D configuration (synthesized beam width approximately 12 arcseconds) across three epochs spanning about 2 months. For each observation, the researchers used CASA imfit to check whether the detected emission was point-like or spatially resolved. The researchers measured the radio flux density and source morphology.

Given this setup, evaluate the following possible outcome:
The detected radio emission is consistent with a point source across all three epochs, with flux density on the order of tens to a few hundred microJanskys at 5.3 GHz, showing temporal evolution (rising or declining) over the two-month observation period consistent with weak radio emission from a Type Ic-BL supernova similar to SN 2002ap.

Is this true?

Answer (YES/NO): NO